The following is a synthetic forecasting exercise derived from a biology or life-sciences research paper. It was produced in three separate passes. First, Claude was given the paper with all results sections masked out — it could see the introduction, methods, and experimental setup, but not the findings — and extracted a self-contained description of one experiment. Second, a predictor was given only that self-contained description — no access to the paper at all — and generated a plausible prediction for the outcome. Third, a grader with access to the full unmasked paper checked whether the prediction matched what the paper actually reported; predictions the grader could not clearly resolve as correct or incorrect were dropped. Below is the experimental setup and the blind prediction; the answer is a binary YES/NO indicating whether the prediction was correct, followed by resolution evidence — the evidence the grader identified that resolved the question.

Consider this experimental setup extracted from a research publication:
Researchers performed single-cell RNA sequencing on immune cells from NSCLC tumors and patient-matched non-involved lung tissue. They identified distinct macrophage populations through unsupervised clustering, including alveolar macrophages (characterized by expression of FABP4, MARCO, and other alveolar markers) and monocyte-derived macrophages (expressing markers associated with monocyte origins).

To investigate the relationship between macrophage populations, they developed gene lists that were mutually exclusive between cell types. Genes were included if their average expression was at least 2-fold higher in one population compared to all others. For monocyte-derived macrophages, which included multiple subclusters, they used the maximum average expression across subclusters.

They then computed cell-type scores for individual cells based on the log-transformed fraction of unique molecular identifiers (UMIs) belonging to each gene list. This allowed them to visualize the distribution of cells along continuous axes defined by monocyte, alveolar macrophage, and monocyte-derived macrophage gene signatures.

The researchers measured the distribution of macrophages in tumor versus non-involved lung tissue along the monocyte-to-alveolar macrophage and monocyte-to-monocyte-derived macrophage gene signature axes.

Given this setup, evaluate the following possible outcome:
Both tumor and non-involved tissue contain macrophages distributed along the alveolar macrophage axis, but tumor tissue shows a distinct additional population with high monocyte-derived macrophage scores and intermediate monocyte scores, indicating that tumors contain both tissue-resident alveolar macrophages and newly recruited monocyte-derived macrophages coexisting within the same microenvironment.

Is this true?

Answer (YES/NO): NO